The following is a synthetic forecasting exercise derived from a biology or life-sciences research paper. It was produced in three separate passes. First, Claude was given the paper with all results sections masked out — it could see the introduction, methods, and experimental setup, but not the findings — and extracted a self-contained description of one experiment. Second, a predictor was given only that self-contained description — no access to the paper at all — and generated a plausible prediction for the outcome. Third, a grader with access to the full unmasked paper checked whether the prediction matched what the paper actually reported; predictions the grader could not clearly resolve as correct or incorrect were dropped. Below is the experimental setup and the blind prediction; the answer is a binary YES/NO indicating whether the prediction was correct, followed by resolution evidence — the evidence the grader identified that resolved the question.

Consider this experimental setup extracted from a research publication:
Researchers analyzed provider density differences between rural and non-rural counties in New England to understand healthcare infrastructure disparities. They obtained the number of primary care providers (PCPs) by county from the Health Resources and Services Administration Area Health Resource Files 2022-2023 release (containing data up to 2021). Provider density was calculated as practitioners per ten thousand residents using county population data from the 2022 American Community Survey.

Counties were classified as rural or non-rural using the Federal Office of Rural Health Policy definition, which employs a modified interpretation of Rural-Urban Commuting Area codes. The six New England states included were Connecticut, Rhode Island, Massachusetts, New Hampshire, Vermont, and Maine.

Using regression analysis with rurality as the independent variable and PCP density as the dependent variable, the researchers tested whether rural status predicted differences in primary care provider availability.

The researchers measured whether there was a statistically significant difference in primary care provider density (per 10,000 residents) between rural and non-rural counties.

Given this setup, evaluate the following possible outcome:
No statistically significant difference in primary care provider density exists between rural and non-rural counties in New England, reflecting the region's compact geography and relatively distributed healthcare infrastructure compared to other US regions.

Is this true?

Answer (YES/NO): YES